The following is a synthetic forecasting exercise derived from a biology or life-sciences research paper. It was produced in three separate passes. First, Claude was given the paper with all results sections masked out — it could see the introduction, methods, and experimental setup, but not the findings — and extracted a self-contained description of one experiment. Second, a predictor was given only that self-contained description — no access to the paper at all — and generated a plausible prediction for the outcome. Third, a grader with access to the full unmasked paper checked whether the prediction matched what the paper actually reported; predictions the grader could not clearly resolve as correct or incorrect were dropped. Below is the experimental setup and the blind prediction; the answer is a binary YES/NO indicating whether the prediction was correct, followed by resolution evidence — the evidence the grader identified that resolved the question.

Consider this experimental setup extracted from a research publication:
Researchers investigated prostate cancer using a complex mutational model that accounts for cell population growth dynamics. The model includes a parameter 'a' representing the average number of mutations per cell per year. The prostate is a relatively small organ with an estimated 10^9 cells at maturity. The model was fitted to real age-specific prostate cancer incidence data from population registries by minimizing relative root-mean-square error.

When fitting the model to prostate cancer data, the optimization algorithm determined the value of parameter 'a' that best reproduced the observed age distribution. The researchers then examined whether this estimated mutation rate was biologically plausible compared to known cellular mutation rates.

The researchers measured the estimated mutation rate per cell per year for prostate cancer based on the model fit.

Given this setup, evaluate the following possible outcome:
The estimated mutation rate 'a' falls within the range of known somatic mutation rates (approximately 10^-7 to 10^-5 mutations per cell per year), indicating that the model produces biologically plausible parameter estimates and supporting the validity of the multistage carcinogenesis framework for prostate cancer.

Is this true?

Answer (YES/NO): NO